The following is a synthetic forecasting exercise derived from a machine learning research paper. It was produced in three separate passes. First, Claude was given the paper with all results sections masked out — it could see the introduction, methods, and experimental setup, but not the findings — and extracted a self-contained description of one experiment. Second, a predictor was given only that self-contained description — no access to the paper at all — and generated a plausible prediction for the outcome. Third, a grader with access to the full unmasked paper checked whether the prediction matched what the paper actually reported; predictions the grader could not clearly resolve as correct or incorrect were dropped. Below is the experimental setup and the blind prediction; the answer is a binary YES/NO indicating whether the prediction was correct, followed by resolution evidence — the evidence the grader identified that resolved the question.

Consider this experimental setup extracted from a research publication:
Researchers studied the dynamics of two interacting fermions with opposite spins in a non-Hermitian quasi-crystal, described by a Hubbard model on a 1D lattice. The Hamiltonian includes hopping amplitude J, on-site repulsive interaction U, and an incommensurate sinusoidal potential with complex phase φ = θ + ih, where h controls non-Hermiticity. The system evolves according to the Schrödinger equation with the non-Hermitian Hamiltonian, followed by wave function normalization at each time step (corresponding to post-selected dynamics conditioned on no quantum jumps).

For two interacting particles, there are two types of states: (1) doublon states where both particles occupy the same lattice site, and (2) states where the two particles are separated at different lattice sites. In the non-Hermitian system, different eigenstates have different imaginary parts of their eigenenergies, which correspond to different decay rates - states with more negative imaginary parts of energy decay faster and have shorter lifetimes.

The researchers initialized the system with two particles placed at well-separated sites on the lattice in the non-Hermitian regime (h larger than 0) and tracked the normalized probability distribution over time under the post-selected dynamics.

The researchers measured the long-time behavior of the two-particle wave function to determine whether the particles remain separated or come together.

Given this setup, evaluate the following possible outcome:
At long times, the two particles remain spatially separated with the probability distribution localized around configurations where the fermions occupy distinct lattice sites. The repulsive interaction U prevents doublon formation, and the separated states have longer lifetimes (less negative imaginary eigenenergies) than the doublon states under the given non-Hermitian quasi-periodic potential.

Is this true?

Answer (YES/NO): NO